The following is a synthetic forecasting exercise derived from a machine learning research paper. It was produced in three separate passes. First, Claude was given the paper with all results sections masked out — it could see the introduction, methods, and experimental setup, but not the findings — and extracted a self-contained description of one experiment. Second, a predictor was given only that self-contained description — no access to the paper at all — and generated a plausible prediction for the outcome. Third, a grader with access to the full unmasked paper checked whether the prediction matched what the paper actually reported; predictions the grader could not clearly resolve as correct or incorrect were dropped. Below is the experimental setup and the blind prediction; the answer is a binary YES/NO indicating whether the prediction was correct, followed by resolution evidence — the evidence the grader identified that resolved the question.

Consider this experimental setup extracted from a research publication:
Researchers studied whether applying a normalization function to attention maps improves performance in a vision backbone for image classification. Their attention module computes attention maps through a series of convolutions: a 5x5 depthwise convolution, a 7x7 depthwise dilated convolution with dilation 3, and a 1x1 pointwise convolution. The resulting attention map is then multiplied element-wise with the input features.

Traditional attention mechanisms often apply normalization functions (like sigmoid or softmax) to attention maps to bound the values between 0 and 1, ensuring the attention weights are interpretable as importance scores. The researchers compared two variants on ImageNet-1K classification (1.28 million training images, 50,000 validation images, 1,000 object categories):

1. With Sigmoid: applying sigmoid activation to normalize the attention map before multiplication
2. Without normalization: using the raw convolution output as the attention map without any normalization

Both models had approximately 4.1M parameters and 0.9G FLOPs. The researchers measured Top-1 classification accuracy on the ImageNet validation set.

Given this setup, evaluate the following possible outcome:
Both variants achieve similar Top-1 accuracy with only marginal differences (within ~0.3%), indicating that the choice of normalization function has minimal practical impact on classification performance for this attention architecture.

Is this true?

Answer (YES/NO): YES